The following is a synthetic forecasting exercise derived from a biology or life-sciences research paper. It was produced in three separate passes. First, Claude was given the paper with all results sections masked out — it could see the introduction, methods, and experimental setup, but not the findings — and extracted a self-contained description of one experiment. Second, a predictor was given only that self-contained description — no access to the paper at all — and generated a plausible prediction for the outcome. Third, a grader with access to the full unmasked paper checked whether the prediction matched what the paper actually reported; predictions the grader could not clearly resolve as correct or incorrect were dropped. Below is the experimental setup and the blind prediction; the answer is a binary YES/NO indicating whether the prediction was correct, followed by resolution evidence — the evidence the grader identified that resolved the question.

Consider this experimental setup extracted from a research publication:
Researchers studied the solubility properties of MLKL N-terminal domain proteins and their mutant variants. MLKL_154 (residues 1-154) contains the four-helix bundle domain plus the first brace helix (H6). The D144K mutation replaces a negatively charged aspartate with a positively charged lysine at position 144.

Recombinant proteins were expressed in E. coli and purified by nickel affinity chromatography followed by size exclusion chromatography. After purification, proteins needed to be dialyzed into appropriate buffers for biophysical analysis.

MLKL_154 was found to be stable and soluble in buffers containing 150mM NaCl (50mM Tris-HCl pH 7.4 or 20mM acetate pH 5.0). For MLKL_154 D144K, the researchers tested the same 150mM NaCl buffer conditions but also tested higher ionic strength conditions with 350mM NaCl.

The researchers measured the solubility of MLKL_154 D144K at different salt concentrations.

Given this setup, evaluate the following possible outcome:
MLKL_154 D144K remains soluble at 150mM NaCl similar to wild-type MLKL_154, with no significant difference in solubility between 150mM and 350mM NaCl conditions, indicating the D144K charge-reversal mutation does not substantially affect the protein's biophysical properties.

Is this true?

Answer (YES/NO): NO